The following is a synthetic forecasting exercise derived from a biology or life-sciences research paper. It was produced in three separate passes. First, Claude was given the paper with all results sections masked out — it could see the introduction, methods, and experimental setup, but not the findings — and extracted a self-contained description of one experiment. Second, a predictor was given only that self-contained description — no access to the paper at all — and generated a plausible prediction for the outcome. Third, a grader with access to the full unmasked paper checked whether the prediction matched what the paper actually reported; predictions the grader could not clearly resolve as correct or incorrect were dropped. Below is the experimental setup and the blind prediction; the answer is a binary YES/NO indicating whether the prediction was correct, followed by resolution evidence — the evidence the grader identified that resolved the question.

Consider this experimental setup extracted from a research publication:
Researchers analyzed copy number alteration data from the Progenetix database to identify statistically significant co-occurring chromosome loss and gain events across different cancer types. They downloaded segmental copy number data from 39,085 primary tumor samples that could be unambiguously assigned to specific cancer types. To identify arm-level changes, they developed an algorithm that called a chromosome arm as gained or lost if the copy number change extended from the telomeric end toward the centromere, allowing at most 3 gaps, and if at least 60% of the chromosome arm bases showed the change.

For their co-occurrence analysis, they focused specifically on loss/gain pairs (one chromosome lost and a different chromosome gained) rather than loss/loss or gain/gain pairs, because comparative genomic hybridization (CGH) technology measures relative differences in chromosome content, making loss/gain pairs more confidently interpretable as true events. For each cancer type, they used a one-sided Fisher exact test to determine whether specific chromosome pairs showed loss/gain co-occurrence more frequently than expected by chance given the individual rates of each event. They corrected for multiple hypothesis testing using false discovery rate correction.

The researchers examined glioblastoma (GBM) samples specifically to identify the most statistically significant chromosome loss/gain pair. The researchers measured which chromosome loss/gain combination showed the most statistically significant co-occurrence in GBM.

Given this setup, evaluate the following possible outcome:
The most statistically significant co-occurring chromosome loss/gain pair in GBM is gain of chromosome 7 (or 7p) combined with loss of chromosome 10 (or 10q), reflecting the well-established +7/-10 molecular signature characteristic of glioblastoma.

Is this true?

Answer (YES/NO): YES